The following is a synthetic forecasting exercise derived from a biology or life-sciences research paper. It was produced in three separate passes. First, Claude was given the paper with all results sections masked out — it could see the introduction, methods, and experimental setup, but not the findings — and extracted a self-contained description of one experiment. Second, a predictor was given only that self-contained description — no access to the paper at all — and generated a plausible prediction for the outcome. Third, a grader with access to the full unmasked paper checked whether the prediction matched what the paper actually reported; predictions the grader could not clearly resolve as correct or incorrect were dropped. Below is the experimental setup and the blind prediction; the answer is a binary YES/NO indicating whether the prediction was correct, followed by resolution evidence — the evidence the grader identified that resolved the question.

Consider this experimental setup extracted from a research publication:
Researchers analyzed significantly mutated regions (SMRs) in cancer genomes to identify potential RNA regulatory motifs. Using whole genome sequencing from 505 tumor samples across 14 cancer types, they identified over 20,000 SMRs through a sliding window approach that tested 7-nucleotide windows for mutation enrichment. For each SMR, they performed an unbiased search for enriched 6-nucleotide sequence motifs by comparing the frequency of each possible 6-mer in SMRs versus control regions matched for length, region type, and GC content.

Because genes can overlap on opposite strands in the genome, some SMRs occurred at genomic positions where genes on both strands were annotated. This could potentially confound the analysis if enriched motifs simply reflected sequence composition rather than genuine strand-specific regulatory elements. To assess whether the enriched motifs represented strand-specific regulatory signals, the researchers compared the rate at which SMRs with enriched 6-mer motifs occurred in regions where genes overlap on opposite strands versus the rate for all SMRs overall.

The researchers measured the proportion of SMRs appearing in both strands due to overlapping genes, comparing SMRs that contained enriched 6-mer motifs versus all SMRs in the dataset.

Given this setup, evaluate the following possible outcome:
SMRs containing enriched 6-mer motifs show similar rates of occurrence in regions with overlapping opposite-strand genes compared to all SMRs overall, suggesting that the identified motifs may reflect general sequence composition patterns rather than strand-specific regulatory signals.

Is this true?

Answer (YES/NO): NO